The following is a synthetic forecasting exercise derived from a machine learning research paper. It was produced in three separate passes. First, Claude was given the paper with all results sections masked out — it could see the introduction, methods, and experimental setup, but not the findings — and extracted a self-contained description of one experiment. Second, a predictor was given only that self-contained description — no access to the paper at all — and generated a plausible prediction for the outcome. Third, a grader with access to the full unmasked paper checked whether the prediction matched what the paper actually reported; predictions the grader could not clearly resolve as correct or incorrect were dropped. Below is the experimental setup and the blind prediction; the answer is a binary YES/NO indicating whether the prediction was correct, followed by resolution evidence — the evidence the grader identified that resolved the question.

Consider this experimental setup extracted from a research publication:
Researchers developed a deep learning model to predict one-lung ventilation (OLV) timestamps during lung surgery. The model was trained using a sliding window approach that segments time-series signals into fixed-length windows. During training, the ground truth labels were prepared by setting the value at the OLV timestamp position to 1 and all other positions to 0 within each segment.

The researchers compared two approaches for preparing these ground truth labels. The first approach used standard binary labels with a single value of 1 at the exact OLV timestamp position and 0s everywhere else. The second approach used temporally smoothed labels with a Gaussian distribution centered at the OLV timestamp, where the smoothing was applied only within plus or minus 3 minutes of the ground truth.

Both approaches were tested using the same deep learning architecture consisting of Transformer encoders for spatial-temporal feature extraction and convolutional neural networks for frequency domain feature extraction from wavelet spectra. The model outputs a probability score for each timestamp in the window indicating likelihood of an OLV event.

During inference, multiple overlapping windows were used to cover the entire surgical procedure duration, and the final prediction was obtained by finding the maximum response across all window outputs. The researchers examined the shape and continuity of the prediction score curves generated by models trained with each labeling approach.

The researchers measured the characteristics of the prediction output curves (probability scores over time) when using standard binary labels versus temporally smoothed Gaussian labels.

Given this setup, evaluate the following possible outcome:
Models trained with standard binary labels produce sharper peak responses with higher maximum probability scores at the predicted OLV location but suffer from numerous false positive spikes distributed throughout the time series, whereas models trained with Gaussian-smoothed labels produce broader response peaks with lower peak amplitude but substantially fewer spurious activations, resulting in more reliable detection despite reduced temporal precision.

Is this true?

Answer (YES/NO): NO